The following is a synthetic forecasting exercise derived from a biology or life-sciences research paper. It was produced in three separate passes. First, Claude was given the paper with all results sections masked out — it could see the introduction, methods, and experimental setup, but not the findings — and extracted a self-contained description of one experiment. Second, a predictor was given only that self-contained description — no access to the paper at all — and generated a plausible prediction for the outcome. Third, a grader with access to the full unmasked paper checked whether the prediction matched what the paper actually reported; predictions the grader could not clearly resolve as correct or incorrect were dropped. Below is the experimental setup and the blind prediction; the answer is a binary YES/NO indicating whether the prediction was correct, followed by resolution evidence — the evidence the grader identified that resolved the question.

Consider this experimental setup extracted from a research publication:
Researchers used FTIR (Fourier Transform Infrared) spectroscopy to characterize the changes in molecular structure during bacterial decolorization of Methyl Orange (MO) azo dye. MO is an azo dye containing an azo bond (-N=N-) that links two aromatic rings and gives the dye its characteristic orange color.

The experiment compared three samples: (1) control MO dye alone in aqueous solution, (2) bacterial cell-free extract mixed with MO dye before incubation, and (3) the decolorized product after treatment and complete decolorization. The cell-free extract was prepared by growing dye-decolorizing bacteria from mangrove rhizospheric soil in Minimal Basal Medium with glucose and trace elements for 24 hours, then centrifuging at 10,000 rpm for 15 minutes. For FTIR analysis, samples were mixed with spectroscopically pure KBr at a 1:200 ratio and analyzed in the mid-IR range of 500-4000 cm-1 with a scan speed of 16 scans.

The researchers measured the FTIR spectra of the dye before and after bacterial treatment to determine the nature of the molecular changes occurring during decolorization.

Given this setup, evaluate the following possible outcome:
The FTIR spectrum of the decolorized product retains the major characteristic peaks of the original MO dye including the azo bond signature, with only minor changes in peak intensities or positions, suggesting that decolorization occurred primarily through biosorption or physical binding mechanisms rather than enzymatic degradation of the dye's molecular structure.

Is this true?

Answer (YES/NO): NO